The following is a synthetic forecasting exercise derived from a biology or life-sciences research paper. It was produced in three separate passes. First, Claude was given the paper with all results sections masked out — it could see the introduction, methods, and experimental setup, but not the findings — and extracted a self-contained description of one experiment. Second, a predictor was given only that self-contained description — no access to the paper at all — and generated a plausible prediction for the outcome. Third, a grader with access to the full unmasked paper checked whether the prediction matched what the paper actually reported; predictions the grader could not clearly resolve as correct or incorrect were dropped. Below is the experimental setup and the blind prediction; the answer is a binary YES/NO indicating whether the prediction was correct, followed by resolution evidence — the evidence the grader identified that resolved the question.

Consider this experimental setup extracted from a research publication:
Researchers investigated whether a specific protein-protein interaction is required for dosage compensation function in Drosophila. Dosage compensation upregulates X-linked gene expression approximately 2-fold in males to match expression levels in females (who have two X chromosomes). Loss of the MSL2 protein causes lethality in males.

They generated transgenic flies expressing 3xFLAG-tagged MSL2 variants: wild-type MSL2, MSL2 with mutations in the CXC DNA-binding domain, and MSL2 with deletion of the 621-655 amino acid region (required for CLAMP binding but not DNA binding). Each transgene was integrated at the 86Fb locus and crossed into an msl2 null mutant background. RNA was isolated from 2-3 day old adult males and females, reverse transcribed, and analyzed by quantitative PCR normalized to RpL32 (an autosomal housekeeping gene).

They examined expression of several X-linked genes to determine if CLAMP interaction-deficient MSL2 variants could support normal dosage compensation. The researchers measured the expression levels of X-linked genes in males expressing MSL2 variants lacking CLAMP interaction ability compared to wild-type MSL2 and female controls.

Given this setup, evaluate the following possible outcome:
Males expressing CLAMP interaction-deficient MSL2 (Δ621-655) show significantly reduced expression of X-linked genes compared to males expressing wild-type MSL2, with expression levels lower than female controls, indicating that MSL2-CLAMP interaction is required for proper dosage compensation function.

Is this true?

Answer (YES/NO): NO